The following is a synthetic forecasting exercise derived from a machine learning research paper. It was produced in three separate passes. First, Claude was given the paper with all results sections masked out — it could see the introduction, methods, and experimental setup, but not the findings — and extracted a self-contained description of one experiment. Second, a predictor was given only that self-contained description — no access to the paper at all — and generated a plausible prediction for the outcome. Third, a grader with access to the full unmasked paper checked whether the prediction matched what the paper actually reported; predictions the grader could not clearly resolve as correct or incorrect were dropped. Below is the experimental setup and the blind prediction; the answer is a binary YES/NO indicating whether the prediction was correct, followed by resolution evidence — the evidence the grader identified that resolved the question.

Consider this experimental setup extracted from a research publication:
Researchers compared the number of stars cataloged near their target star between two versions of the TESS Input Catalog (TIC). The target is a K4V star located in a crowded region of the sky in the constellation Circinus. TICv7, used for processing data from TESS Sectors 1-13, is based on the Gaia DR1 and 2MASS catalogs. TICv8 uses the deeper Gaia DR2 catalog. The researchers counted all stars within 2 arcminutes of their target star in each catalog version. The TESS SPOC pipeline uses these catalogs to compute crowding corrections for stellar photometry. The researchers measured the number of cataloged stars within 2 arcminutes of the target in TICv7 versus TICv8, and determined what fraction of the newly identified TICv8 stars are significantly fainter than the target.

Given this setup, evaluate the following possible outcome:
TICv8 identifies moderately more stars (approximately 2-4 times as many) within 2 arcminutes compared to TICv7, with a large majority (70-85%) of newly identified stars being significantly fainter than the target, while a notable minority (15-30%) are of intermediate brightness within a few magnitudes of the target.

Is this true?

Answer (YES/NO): NO